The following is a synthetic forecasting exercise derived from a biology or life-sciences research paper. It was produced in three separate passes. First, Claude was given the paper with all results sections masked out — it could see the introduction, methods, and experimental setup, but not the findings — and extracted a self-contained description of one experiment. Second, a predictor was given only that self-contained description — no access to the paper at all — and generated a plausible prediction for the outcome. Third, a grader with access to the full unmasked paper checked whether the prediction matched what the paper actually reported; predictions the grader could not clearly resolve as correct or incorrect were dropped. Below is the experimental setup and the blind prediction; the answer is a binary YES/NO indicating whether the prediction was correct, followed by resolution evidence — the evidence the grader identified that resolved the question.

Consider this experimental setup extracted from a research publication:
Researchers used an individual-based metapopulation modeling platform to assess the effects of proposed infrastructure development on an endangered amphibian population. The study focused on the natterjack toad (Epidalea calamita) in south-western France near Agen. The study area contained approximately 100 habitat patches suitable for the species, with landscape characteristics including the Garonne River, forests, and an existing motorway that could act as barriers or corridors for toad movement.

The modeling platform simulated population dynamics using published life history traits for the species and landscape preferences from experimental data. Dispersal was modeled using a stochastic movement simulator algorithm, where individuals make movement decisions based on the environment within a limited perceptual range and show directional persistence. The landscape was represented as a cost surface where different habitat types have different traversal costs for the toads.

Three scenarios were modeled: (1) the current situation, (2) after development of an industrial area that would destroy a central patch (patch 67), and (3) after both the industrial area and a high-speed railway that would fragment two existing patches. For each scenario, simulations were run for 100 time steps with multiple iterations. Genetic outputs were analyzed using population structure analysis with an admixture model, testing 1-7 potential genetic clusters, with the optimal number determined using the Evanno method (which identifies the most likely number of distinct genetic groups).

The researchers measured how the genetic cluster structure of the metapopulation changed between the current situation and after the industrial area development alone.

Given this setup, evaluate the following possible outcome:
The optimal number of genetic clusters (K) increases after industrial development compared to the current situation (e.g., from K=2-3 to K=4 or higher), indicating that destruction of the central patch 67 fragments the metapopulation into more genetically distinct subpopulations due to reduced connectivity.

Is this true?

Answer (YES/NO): YES